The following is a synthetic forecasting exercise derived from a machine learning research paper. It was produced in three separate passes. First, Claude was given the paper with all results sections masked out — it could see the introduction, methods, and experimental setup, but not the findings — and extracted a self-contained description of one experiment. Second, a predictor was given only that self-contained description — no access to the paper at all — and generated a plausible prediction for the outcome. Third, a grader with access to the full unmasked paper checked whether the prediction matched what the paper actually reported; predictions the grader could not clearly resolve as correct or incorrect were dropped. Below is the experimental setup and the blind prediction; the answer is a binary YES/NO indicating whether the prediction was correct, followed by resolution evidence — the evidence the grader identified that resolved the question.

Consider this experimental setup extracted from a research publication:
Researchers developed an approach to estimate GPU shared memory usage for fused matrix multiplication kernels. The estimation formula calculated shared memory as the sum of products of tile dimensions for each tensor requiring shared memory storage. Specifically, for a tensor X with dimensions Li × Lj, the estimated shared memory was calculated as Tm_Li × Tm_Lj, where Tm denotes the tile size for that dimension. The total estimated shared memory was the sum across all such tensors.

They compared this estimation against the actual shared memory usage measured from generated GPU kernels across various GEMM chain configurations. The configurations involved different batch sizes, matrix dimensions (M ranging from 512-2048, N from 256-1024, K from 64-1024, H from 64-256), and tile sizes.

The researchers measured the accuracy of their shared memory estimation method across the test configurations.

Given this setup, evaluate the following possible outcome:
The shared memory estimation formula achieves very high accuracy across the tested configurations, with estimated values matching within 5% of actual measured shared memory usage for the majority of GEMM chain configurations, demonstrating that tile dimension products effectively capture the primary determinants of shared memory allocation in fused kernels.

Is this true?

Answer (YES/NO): NO